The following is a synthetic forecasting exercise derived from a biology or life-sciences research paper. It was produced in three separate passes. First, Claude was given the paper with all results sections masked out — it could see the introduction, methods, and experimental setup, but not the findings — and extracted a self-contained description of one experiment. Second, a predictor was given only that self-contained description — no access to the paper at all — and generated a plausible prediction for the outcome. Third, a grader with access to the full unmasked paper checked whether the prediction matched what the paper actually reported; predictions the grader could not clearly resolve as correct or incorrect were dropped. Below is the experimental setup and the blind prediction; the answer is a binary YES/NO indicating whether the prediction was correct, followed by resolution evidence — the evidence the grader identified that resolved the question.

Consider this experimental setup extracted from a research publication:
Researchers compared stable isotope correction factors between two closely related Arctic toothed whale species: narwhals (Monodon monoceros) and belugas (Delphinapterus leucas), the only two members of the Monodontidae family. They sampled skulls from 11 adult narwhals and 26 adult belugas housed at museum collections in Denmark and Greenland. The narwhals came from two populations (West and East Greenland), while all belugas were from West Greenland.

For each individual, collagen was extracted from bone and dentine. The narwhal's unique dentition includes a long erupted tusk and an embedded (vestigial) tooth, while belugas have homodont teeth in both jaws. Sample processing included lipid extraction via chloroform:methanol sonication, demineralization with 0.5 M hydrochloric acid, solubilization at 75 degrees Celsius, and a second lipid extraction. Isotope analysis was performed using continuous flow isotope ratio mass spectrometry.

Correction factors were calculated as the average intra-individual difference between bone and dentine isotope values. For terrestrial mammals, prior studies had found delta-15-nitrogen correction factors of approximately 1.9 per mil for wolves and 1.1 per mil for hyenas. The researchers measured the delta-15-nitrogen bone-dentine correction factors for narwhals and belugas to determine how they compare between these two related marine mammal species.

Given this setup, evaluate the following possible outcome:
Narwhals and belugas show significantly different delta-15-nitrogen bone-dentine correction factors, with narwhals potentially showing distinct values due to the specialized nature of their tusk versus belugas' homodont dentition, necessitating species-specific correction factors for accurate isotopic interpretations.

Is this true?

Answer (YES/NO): NO